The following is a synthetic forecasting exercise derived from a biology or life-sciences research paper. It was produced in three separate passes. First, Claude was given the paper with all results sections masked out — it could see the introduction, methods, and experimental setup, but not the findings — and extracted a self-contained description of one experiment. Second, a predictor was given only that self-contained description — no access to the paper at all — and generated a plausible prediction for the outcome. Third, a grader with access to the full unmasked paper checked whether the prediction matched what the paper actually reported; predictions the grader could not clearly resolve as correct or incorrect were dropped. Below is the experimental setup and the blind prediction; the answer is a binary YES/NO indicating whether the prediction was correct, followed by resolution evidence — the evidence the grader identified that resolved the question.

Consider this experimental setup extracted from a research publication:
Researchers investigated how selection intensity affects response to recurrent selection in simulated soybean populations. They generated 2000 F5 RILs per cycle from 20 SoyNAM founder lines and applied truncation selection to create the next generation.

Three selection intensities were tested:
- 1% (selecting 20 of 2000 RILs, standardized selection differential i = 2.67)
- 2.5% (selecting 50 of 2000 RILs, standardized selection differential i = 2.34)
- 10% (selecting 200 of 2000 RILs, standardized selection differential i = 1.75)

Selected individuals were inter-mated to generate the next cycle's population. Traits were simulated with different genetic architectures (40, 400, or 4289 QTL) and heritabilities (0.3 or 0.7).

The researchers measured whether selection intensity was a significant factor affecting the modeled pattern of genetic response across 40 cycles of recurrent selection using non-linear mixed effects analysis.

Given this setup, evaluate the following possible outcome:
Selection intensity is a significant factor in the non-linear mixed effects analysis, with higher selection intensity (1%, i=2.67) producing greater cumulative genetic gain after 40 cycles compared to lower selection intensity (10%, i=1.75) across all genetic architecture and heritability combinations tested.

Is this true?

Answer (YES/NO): NO